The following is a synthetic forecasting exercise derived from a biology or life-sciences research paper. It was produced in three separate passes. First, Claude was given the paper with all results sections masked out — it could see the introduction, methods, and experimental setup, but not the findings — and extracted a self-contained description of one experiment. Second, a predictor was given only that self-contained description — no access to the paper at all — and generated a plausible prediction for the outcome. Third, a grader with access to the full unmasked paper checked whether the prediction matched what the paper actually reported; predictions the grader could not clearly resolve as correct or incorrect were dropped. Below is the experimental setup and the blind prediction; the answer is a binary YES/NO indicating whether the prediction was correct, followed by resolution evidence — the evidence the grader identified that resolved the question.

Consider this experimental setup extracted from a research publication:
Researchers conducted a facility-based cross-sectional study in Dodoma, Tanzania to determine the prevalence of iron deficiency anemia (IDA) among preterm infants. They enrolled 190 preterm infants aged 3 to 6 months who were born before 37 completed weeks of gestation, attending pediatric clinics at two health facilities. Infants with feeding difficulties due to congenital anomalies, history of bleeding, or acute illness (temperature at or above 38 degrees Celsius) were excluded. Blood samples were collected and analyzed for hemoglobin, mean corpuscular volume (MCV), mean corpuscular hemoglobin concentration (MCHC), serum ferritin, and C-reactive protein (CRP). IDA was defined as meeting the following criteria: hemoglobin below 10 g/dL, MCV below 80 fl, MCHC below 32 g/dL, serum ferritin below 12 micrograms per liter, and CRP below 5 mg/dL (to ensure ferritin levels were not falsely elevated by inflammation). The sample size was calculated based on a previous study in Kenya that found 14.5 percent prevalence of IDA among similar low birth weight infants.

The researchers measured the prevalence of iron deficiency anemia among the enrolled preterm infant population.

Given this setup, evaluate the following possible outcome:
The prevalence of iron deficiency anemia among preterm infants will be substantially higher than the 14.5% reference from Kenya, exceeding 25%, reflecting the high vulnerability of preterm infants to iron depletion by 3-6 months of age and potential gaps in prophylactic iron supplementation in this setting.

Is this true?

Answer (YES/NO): NO